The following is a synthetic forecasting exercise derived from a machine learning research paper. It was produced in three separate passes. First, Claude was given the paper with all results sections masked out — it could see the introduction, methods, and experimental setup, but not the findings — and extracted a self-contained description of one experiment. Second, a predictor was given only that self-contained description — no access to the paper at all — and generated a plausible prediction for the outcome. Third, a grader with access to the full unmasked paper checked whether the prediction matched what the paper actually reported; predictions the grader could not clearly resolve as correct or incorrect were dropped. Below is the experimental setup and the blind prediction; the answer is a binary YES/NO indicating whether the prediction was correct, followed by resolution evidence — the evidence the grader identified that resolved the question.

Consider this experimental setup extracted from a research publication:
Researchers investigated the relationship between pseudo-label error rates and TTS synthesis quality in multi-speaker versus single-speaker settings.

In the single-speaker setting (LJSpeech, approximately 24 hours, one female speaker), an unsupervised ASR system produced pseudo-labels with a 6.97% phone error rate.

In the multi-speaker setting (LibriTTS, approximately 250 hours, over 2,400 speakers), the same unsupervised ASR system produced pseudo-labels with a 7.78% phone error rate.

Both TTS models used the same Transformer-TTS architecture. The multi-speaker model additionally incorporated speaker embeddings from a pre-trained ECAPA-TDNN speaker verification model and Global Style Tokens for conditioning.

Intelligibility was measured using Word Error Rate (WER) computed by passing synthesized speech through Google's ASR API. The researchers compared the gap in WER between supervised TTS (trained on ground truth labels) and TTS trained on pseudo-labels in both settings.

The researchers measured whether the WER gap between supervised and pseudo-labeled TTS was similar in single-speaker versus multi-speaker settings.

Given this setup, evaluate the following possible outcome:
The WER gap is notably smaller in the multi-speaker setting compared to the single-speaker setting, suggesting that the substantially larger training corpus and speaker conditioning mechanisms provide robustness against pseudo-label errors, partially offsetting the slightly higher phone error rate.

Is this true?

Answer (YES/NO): NO